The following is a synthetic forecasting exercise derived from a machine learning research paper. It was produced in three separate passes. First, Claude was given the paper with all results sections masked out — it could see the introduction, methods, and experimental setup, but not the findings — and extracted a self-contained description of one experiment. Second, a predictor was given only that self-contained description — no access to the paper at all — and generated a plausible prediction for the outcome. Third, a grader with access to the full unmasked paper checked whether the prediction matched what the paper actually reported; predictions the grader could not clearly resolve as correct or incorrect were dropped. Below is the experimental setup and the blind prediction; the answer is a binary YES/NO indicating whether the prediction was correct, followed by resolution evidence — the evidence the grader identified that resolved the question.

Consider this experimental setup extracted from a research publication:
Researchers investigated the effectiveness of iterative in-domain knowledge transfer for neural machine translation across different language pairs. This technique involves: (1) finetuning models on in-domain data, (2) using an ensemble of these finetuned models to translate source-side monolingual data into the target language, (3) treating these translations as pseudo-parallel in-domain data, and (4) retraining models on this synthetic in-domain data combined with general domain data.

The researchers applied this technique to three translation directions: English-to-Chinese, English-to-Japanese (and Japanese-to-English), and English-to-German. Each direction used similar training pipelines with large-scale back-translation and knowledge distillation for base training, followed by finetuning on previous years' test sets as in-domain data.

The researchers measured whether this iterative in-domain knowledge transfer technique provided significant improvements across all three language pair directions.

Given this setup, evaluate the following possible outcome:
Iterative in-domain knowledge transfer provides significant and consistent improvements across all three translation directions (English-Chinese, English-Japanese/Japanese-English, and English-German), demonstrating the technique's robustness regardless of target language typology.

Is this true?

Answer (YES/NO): NO